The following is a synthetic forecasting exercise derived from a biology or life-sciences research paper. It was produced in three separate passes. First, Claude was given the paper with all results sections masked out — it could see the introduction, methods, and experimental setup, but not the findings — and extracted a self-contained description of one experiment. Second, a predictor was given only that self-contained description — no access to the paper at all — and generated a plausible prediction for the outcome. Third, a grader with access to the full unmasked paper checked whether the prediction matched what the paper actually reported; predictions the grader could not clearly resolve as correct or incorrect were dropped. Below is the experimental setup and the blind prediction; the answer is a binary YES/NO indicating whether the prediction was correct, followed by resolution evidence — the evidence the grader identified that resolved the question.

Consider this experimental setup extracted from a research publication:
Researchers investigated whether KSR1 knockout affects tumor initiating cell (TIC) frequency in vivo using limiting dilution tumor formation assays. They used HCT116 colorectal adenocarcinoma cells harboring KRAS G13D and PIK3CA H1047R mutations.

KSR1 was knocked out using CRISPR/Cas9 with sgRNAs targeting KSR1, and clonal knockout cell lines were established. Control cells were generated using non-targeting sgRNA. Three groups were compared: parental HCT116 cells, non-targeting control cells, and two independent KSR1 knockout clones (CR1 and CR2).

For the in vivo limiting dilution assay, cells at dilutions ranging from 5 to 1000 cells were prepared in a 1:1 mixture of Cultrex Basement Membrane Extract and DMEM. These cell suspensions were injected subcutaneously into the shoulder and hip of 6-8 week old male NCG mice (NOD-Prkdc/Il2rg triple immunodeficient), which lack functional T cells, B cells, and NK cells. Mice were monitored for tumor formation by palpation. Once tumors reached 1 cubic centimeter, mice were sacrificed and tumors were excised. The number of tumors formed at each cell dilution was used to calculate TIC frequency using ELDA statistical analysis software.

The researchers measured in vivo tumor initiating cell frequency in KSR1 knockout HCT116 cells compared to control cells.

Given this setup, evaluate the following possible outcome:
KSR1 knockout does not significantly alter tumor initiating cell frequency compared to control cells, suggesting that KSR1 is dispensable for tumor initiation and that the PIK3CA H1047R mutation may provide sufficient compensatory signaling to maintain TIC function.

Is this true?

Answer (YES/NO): NO